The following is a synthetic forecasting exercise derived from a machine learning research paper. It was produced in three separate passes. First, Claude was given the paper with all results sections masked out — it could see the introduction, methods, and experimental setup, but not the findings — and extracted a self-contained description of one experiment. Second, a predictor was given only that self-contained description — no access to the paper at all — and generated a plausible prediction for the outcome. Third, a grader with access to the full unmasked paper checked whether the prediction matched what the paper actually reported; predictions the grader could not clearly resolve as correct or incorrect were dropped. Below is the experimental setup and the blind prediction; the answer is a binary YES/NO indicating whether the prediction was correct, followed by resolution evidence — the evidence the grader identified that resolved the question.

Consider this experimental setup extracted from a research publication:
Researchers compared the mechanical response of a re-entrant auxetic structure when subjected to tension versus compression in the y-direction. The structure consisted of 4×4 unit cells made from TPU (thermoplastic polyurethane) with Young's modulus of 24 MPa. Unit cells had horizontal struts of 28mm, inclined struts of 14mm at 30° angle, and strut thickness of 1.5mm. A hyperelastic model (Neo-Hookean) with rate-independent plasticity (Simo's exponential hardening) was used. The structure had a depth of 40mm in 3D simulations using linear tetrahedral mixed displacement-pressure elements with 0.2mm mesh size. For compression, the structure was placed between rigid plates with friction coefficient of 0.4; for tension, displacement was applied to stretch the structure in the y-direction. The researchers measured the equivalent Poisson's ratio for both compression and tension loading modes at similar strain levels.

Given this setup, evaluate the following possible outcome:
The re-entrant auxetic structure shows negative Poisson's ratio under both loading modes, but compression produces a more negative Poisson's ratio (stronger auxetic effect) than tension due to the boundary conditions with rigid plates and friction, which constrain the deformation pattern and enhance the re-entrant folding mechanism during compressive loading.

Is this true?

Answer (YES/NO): NO